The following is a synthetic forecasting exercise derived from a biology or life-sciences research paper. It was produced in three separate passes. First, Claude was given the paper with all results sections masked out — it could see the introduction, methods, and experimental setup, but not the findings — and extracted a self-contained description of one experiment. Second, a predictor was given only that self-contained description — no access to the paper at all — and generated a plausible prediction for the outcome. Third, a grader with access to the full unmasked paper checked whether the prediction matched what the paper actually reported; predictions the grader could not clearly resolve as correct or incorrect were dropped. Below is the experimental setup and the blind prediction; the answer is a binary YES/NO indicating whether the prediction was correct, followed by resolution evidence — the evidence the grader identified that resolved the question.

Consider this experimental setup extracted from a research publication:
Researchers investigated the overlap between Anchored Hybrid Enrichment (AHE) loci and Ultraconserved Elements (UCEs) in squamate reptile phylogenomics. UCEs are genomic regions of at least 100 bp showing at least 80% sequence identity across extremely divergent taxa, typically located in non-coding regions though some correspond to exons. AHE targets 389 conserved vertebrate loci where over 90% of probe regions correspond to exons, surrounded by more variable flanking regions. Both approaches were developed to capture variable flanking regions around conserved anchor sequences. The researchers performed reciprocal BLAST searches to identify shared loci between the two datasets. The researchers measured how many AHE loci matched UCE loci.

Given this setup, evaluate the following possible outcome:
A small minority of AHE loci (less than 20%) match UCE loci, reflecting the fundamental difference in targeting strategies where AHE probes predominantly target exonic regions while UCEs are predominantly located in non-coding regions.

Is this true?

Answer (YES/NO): YES